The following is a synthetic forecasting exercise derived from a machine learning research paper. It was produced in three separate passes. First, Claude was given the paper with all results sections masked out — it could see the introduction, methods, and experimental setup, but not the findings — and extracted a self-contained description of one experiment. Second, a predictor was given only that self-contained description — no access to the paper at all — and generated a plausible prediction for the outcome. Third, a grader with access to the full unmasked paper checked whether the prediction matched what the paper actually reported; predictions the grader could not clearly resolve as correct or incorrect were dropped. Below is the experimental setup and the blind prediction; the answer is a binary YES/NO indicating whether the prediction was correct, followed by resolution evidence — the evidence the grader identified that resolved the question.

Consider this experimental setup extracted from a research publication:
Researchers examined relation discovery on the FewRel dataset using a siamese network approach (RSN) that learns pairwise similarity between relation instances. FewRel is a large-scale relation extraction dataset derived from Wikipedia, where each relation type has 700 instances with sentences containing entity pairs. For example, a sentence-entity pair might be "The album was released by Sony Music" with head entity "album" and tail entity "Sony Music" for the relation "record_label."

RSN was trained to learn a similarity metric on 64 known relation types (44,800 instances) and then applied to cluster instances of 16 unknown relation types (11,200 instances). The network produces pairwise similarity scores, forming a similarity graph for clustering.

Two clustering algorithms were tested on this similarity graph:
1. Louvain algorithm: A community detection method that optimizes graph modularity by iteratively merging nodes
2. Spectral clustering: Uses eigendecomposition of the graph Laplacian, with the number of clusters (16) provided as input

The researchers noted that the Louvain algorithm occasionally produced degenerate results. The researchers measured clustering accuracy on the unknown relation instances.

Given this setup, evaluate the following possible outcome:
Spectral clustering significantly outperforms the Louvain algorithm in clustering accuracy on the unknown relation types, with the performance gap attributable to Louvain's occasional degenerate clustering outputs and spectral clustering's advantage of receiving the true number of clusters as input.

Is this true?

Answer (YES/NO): YES